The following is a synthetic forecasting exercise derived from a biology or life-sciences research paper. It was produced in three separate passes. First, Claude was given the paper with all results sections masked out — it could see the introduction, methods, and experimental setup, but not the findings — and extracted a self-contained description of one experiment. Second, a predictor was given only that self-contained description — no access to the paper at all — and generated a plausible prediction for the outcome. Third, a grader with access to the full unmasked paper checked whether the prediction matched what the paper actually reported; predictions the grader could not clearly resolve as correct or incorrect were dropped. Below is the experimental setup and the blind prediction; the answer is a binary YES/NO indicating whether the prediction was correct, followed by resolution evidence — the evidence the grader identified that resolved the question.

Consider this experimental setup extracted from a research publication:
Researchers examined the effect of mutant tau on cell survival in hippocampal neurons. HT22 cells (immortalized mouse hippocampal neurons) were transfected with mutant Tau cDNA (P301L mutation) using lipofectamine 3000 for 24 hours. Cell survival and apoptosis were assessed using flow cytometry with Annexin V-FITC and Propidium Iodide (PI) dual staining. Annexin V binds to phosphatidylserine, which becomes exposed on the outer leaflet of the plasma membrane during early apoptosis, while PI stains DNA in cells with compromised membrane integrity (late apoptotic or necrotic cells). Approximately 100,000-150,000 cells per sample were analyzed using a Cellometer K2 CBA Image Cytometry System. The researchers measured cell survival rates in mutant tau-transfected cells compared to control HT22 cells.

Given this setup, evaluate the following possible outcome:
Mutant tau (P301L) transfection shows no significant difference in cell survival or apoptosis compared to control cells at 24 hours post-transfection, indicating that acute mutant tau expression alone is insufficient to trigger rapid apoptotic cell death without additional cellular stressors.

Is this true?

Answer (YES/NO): NO